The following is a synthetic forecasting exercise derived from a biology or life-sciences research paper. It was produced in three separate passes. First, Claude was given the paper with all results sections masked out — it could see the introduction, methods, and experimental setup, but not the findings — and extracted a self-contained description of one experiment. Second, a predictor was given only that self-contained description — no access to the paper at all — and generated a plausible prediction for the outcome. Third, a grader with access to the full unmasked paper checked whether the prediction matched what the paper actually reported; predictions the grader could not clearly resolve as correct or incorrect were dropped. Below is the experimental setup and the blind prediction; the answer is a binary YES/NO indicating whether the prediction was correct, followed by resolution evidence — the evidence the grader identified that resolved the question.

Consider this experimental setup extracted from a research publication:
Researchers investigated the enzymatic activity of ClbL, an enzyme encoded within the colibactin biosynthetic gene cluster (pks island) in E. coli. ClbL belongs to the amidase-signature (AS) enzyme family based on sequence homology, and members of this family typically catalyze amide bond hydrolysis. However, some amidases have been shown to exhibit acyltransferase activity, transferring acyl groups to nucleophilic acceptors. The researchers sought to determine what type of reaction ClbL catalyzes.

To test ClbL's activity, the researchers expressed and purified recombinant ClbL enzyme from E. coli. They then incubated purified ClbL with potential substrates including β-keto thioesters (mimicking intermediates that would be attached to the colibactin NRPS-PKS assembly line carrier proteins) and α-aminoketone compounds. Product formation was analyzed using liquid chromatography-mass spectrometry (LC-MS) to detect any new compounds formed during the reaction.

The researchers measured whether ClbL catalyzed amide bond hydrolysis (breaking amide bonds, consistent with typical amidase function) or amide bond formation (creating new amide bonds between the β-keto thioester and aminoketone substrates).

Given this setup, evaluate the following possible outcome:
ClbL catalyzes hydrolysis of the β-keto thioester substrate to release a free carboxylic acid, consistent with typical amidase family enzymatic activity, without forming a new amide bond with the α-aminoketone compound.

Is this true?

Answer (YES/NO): NO